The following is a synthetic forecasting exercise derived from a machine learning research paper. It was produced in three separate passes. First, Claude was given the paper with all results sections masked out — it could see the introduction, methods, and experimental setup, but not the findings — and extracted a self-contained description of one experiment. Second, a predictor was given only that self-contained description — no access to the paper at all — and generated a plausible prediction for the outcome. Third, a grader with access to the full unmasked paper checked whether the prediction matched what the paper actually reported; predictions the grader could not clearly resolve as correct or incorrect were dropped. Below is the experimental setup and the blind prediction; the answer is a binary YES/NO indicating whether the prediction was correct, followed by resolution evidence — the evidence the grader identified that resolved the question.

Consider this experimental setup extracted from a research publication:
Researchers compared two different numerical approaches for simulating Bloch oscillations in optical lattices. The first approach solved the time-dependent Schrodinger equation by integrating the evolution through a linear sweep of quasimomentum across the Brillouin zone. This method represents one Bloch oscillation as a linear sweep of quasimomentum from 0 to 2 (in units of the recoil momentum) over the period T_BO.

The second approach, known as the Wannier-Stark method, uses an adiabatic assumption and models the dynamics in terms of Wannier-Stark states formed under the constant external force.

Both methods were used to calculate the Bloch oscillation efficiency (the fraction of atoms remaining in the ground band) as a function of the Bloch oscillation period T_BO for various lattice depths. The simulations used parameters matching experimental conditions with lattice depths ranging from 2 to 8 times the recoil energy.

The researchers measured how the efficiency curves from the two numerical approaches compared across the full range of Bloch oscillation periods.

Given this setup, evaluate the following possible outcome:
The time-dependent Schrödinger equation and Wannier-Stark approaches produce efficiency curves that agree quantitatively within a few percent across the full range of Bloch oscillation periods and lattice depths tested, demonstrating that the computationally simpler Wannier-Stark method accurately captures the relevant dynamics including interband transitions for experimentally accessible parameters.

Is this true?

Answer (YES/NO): NO